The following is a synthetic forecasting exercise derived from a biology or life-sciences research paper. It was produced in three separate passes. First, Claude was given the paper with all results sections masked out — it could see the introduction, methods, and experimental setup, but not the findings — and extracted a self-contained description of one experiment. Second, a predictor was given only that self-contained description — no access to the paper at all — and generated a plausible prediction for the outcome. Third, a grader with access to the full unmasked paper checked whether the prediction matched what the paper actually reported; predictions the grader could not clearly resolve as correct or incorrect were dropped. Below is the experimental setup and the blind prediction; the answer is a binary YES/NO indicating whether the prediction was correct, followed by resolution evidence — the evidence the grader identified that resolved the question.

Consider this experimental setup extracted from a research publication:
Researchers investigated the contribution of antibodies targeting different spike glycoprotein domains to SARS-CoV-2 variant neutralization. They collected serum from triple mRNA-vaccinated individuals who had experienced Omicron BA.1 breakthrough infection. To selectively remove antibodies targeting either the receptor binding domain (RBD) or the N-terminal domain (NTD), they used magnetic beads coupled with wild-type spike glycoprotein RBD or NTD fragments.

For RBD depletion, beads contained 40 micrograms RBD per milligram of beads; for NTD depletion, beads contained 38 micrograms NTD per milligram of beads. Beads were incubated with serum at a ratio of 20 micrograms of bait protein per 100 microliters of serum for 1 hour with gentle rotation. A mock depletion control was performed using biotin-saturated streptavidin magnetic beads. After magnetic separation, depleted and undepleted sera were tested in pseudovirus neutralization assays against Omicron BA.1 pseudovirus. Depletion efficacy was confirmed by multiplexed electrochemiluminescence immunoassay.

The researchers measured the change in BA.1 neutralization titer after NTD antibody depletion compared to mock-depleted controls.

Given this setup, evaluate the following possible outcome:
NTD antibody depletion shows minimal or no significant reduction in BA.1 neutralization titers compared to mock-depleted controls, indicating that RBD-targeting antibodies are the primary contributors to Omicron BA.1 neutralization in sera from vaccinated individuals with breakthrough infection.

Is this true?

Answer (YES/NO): YES